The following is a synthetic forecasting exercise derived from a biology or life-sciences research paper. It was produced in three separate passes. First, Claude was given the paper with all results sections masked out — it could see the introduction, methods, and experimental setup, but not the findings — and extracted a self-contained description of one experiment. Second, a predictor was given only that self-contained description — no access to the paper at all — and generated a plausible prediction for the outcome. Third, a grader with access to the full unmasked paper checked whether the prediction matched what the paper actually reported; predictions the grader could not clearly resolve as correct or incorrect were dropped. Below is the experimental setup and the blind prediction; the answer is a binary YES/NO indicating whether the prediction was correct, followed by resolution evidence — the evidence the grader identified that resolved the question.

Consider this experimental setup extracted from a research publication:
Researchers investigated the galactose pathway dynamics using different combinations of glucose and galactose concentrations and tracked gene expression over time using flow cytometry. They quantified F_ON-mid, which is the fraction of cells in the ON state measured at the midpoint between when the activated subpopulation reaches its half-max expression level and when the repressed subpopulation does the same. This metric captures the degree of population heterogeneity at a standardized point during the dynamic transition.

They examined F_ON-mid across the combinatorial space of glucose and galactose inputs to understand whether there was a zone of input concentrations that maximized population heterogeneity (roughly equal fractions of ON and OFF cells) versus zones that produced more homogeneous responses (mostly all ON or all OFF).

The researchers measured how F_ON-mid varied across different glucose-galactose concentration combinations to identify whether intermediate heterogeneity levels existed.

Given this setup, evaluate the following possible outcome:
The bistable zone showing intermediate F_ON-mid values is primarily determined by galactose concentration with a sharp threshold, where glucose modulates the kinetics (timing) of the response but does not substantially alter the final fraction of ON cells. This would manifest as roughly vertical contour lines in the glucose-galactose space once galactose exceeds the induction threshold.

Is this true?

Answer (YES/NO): NO